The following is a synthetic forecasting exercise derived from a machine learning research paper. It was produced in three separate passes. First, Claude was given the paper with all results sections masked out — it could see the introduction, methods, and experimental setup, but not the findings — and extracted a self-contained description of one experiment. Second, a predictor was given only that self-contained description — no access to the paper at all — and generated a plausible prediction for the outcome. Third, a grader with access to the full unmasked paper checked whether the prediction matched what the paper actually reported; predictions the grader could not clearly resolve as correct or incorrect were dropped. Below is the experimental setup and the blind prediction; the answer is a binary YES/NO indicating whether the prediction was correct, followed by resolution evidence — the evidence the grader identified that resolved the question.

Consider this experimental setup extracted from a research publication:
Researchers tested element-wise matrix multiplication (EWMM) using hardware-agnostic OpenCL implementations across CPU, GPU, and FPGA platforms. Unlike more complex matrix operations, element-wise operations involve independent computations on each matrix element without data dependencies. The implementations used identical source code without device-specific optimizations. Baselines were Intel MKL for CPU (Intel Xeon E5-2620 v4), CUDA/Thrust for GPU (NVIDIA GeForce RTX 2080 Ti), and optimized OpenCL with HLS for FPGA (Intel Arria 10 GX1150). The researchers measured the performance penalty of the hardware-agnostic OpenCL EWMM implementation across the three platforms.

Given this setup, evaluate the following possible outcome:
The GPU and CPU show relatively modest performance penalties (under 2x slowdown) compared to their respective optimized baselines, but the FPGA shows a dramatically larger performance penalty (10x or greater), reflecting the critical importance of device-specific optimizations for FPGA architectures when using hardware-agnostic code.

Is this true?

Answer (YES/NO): NO